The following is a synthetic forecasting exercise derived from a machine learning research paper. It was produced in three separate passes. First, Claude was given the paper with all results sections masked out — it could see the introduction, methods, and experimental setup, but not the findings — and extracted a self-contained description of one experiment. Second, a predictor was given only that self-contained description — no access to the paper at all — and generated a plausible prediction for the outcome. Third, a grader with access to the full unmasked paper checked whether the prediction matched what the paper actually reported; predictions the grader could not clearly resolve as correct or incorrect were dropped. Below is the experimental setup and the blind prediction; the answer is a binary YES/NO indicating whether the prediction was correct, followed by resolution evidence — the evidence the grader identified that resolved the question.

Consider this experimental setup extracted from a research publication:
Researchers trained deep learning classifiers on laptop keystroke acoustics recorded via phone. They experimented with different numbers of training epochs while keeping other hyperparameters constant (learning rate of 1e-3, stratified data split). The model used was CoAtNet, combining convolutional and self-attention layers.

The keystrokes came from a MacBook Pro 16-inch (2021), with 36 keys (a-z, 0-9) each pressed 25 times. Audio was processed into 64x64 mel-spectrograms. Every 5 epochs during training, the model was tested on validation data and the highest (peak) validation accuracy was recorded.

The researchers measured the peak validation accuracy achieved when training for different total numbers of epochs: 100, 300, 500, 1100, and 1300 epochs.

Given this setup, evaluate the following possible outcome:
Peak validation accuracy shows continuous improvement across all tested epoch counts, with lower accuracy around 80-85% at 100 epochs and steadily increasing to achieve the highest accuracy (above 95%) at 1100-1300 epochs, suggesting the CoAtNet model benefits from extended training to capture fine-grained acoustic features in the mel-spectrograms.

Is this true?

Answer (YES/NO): NO